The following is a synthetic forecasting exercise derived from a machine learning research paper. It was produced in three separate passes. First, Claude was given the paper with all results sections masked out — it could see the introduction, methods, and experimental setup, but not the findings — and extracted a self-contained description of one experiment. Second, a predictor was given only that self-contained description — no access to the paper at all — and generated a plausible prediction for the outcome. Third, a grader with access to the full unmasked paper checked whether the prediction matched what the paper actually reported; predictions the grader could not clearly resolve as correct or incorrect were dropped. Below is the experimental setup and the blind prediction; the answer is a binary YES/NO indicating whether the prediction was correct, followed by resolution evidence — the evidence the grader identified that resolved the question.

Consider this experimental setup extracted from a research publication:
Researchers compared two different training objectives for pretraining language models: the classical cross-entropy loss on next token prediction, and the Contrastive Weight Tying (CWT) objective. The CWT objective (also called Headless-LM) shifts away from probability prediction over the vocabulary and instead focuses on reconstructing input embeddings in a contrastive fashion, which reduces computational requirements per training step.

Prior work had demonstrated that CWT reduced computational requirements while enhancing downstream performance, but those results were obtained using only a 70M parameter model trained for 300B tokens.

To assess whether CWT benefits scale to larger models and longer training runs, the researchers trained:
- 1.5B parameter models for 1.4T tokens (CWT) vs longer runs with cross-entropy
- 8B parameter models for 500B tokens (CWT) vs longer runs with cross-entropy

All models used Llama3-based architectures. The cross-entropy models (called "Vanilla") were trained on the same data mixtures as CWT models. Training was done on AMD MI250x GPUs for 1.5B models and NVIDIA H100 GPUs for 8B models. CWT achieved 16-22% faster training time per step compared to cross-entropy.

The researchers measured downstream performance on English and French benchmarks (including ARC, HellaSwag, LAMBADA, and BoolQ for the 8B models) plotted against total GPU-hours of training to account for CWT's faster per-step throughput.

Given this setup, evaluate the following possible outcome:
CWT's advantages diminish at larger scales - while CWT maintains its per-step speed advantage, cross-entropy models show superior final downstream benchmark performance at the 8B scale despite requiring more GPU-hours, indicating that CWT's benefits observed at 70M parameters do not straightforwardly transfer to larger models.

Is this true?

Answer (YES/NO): YES